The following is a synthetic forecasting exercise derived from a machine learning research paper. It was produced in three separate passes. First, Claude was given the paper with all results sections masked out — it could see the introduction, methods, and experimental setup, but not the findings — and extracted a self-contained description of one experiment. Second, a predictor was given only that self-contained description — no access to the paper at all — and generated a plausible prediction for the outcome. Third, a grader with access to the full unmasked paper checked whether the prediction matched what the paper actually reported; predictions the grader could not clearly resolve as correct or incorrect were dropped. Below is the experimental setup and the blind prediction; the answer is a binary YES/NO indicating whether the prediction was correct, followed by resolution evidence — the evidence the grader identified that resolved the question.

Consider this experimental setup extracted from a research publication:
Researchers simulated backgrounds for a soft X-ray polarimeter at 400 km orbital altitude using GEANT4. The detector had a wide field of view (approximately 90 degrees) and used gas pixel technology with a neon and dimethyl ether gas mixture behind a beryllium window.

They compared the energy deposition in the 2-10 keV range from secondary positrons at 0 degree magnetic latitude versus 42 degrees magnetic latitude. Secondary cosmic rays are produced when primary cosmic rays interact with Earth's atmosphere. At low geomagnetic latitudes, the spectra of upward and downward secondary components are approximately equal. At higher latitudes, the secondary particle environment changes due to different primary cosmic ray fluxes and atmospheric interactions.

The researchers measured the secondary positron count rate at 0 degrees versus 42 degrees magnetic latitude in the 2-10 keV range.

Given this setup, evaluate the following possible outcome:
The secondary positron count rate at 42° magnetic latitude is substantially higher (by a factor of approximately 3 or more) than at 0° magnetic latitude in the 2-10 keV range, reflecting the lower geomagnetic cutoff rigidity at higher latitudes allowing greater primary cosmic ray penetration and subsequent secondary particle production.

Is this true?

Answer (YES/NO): NO